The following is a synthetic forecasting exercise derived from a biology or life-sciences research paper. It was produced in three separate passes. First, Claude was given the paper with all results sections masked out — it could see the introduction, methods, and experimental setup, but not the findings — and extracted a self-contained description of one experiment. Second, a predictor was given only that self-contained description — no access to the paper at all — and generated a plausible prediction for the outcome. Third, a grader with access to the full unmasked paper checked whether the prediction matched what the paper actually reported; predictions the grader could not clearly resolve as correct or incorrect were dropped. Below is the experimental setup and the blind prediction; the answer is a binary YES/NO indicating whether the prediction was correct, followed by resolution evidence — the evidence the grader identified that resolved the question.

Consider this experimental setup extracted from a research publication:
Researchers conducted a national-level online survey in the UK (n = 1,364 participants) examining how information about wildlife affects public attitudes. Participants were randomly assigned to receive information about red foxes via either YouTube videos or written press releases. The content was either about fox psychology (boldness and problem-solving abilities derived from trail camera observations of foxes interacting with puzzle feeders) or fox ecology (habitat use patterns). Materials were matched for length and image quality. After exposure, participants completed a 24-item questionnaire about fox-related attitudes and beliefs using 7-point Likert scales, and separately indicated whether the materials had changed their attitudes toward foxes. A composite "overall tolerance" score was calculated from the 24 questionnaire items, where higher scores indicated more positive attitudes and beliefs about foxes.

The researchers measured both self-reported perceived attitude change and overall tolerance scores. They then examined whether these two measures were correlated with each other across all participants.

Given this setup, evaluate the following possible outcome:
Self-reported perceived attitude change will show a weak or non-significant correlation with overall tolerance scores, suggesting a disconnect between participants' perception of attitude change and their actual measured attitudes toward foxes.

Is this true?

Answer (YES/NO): NO